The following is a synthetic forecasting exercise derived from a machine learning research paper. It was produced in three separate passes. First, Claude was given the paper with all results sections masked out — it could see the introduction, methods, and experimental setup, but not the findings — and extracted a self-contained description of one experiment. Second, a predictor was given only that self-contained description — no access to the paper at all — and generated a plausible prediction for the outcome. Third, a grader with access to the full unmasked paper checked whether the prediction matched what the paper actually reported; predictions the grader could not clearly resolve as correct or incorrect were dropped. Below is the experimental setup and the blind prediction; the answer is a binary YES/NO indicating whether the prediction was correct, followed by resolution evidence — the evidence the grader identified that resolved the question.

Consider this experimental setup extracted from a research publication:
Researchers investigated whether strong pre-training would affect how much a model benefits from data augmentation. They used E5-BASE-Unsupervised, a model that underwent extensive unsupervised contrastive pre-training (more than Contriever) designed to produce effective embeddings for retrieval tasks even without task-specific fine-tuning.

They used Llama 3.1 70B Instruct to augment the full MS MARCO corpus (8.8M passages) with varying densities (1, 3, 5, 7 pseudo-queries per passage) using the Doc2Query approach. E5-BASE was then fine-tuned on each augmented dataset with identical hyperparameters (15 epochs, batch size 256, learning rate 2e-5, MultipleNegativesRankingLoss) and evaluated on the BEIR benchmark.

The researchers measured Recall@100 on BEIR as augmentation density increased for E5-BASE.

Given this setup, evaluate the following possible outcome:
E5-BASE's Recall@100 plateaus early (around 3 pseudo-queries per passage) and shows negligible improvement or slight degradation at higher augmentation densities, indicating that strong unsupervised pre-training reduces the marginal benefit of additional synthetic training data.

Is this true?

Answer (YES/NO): NO